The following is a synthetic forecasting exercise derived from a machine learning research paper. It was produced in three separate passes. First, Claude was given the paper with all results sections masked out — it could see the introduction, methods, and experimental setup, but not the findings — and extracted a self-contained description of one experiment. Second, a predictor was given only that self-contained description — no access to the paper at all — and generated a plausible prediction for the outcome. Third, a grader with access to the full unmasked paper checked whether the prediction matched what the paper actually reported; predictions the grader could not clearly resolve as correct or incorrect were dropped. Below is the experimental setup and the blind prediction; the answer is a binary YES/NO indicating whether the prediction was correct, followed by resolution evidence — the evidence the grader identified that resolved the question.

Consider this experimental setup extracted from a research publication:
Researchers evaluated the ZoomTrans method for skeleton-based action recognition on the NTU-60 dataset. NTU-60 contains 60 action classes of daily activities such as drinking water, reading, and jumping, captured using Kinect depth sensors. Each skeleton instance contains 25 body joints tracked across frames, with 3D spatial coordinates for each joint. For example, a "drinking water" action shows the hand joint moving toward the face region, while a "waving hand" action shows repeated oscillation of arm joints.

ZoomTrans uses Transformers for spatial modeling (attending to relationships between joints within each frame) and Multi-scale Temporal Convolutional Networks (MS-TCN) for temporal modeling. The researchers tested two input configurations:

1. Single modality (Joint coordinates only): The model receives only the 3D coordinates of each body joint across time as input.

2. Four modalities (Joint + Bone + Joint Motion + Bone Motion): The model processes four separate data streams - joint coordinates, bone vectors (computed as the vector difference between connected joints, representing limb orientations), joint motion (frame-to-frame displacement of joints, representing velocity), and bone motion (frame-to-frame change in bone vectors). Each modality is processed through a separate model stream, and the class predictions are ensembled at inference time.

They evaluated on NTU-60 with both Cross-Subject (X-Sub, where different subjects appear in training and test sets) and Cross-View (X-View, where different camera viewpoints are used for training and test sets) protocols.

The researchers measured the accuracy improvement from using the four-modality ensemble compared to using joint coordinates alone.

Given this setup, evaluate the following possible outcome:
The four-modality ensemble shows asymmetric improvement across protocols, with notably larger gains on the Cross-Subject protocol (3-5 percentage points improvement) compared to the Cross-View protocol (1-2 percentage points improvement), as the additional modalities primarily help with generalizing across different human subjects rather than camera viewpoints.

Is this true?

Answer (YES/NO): NO